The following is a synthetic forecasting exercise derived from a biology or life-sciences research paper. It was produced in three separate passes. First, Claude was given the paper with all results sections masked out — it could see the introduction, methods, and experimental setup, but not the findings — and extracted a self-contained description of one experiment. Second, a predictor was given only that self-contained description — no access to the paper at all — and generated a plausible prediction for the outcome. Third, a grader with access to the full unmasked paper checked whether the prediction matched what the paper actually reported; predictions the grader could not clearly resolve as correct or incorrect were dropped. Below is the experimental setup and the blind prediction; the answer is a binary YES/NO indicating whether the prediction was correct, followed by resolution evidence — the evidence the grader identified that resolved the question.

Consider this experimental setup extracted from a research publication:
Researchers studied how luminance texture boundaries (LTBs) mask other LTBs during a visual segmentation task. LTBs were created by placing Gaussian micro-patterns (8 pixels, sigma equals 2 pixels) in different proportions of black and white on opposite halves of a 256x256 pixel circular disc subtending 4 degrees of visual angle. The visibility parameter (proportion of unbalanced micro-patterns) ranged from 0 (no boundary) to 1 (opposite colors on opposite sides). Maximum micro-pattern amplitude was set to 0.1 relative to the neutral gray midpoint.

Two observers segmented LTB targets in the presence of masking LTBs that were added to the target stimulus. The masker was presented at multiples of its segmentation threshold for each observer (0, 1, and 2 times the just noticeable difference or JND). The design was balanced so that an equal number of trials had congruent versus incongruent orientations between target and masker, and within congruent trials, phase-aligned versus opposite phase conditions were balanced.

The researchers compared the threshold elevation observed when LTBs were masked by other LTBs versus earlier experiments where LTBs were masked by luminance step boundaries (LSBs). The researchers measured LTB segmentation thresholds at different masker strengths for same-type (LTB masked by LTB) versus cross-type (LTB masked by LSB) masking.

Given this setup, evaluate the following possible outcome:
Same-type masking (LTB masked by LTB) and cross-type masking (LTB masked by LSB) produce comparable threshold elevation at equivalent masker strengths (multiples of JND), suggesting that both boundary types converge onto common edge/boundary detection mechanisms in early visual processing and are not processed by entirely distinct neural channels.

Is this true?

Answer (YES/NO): NO